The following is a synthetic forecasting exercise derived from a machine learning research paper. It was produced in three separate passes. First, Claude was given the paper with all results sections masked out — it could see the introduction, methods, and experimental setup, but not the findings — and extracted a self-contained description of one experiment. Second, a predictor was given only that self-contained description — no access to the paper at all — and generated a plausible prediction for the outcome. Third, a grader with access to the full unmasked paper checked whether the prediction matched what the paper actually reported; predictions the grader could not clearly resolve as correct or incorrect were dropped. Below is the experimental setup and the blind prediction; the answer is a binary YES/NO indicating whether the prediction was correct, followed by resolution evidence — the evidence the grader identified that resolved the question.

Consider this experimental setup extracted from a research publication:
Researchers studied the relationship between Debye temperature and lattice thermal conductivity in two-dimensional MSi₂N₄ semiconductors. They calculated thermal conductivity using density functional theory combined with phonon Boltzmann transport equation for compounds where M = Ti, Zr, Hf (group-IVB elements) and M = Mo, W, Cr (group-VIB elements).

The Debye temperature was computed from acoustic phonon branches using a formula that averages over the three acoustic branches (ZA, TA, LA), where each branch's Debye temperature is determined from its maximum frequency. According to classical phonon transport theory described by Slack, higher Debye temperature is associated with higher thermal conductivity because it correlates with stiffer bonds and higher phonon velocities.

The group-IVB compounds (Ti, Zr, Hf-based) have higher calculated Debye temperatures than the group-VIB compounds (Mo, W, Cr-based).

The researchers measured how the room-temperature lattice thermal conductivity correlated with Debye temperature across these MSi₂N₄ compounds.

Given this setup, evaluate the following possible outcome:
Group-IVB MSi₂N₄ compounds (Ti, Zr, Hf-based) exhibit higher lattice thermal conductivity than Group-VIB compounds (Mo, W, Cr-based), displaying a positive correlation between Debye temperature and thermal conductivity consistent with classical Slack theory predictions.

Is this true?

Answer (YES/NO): NO